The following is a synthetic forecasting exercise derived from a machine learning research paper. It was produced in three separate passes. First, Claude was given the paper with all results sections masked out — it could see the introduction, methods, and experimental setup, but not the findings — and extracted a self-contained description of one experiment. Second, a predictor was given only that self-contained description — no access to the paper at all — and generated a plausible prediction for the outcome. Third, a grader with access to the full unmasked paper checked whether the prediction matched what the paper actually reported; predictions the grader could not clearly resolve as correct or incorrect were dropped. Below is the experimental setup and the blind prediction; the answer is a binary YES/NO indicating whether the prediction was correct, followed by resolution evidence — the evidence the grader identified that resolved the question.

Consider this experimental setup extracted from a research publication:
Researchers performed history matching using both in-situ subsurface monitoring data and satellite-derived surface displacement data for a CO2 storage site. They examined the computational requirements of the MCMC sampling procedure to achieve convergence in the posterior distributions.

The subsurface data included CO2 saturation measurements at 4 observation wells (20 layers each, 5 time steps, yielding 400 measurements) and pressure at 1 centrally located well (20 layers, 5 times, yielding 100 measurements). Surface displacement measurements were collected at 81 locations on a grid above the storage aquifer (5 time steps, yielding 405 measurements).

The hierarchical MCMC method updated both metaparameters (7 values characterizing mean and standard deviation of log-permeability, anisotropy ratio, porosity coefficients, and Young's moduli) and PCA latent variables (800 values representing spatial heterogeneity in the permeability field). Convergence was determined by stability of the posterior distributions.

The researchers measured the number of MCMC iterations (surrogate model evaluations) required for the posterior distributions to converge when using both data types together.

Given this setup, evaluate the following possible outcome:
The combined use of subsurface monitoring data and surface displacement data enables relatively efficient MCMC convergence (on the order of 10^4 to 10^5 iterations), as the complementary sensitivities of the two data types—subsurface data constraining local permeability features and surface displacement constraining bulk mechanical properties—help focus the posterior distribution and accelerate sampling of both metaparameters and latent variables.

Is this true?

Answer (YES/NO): YES